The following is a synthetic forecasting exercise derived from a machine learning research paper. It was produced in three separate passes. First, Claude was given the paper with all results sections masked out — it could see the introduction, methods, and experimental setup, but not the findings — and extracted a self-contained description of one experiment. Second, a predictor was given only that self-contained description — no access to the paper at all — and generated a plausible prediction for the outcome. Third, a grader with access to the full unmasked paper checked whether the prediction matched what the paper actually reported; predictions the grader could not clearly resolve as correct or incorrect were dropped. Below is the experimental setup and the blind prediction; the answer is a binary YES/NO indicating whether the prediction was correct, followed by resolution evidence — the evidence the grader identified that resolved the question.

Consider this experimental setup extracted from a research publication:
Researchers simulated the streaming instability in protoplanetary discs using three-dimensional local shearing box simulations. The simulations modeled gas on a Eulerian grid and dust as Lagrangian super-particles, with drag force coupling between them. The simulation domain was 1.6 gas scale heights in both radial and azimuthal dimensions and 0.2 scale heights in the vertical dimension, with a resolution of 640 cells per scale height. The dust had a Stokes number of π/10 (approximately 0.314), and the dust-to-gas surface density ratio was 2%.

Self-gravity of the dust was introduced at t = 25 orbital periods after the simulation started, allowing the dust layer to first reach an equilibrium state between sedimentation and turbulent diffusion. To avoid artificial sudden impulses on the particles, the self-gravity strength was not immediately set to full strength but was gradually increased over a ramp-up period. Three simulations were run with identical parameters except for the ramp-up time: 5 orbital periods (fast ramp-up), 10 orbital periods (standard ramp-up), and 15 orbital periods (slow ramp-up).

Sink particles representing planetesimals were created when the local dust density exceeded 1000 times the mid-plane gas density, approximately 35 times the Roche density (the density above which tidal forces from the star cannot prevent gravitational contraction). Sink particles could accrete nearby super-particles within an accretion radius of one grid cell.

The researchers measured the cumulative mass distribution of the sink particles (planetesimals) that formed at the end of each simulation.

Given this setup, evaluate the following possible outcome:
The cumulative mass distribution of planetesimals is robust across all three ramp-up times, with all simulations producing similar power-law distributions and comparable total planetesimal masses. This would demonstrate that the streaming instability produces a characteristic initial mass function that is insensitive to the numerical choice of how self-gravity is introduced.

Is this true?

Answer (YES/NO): YES